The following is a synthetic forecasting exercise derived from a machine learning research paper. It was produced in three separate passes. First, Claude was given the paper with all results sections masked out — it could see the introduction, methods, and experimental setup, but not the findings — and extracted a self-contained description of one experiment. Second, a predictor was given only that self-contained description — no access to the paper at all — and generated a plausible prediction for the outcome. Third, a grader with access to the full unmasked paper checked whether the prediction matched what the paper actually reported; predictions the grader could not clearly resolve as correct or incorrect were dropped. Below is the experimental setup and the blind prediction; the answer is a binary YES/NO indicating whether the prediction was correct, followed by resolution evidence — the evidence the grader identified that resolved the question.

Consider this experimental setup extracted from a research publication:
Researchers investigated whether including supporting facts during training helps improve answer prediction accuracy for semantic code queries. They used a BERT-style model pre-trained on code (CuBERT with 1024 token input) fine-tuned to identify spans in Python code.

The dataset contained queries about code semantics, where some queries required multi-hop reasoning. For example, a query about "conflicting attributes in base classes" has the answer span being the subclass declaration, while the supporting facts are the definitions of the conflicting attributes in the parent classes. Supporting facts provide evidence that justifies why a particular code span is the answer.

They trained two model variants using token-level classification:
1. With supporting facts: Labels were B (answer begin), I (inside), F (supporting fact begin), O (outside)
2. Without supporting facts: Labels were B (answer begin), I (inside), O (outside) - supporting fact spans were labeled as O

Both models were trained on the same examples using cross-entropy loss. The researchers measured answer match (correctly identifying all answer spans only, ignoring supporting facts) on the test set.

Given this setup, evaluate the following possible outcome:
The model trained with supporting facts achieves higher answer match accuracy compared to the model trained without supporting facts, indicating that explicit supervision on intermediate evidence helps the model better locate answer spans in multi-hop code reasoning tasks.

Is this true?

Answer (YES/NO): YES